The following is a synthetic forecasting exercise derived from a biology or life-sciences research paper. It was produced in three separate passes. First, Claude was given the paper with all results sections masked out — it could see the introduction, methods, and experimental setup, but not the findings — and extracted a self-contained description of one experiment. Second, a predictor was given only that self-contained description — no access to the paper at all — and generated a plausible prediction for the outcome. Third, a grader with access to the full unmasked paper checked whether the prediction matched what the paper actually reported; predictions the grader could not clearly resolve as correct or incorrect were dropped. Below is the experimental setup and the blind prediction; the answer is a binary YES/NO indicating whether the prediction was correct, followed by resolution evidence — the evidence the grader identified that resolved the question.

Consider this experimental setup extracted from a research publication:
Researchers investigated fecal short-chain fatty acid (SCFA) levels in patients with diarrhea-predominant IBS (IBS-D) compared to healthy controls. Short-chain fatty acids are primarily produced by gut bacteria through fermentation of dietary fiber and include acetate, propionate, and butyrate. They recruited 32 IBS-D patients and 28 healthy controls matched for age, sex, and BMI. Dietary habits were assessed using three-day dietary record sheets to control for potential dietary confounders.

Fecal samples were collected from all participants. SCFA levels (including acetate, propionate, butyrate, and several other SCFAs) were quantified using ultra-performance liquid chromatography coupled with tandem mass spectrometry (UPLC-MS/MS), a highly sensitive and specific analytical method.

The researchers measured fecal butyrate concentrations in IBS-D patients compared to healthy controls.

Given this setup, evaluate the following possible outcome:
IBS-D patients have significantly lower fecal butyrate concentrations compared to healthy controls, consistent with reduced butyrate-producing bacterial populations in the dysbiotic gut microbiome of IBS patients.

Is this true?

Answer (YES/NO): NO